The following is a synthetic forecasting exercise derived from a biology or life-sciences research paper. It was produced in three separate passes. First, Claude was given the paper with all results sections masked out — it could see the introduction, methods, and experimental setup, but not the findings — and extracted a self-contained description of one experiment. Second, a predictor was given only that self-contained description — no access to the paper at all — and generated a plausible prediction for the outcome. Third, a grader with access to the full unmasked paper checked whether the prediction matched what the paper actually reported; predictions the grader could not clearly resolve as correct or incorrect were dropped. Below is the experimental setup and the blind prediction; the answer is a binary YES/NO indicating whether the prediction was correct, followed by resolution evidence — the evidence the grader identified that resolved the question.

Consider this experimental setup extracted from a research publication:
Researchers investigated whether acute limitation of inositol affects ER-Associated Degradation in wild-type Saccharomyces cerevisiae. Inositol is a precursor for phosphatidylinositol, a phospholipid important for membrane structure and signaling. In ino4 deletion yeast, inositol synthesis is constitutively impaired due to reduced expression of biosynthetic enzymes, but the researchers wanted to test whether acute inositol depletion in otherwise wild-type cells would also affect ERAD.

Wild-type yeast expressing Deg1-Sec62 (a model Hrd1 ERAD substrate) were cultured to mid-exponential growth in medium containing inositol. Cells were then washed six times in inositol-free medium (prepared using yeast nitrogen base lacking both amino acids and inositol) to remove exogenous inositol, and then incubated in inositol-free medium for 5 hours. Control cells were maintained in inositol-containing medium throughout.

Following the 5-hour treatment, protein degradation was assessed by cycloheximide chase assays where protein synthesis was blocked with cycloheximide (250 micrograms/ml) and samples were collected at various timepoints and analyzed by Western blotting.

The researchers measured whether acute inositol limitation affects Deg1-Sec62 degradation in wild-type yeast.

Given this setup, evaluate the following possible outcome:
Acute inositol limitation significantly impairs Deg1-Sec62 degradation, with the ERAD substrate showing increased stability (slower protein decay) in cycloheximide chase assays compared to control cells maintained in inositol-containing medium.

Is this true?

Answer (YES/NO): NO